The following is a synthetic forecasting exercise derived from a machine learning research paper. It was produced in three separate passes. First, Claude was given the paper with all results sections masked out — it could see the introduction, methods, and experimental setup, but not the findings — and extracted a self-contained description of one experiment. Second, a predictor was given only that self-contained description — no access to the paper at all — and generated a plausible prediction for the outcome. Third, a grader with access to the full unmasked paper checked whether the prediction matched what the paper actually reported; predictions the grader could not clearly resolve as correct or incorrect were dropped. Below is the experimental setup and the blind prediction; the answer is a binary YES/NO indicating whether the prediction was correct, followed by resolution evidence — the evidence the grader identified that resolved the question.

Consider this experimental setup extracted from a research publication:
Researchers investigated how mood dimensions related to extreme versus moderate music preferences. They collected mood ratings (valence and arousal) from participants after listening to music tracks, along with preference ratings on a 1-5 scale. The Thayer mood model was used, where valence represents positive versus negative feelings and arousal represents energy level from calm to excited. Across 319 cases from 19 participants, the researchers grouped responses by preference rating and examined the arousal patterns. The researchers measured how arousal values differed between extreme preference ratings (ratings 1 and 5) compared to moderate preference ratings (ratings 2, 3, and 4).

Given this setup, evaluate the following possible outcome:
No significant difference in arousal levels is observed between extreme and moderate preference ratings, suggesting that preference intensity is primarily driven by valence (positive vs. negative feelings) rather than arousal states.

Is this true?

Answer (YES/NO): NO